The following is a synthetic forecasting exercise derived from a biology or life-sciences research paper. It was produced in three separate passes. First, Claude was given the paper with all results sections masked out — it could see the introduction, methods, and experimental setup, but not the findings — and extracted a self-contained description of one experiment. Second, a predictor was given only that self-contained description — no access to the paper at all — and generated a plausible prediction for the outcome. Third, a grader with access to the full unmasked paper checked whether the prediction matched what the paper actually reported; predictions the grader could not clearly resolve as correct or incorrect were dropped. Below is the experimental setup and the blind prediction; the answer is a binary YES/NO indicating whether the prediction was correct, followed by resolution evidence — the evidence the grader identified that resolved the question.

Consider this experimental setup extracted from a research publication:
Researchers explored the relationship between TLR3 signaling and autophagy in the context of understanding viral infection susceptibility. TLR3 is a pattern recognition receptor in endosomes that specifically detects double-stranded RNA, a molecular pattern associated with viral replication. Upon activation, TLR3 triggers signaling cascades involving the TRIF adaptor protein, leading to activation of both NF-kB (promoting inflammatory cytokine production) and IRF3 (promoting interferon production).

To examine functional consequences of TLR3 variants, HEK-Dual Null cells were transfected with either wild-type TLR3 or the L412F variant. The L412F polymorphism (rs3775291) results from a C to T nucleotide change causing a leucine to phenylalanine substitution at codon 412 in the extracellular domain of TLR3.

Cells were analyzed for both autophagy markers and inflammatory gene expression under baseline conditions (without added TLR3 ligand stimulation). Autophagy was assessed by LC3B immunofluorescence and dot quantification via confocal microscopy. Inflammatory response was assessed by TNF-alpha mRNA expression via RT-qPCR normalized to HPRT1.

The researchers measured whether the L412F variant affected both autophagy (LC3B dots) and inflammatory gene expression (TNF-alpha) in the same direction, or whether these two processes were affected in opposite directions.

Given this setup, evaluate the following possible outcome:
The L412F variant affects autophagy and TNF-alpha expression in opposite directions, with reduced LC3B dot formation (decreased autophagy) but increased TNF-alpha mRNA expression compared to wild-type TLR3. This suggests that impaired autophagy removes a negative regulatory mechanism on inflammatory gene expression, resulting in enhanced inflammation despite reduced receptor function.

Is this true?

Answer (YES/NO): NO